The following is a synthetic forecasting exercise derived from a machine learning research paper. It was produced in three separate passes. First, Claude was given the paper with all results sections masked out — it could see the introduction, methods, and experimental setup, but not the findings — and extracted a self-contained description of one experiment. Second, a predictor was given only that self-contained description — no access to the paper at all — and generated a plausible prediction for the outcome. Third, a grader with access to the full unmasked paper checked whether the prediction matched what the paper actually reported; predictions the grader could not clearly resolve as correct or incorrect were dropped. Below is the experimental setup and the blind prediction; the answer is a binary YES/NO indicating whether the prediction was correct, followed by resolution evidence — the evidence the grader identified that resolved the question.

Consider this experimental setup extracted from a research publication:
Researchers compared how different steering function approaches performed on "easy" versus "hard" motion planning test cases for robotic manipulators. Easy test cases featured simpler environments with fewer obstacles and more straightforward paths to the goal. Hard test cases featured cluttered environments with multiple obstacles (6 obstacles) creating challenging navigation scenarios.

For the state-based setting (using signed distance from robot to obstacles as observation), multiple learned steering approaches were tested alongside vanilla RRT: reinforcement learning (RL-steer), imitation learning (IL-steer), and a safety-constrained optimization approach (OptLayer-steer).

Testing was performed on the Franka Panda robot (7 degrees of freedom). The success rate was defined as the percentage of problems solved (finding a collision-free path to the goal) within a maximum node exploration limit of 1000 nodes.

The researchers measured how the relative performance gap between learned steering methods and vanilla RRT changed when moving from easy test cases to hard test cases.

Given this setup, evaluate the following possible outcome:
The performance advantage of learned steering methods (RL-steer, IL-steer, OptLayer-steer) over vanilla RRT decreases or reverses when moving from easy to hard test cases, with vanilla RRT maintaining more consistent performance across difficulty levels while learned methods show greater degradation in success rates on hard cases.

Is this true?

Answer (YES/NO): NO